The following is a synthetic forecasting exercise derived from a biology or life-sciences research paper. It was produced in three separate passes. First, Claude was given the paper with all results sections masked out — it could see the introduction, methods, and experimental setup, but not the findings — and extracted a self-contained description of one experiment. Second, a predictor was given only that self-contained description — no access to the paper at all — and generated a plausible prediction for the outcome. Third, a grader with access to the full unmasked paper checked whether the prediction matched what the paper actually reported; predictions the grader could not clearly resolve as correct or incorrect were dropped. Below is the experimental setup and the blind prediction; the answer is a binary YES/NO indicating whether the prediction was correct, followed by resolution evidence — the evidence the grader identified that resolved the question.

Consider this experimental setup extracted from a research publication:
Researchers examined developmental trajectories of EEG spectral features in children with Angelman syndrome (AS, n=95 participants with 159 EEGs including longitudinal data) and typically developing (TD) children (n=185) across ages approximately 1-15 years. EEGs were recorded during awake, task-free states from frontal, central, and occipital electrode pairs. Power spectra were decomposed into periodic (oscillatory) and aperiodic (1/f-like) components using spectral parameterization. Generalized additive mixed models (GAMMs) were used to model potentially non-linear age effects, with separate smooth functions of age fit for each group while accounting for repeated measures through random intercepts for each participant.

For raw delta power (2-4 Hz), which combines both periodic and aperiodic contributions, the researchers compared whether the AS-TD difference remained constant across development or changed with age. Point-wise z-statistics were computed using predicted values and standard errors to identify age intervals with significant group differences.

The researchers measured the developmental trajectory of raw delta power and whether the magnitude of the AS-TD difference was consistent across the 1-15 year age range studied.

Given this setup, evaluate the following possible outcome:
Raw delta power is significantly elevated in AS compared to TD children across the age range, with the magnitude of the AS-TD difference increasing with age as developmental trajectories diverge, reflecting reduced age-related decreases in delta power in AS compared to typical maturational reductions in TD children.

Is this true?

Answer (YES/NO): NO